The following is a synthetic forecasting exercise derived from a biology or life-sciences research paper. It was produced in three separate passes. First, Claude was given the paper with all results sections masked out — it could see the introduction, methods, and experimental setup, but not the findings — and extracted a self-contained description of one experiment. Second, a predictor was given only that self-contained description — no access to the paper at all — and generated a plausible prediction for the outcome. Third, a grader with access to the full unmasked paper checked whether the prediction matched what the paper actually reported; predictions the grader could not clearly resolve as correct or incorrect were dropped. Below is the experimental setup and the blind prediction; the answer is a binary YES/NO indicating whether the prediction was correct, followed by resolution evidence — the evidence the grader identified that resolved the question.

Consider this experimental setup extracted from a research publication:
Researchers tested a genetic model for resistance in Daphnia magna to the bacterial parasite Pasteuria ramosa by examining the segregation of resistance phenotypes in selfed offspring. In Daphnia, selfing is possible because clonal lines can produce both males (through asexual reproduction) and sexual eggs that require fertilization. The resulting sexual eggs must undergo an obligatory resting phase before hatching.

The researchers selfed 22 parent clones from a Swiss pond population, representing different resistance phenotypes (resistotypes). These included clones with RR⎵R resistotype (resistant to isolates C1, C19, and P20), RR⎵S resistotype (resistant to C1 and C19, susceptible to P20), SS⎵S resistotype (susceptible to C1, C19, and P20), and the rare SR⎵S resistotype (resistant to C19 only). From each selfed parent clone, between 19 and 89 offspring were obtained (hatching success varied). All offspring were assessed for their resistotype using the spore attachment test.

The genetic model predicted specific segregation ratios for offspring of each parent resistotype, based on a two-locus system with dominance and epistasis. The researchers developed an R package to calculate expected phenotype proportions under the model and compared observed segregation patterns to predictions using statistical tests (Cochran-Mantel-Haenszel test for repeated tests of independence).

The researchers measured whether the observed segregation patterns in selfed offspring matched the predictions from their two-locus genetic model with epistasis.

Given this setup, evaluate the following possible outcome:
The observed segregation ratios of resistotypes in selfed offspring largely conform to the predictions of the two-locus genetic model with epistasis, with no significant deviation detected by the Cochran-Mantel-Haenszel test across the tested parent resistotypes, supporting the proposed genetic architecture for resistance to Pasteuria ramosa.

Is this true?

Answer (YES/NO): YES